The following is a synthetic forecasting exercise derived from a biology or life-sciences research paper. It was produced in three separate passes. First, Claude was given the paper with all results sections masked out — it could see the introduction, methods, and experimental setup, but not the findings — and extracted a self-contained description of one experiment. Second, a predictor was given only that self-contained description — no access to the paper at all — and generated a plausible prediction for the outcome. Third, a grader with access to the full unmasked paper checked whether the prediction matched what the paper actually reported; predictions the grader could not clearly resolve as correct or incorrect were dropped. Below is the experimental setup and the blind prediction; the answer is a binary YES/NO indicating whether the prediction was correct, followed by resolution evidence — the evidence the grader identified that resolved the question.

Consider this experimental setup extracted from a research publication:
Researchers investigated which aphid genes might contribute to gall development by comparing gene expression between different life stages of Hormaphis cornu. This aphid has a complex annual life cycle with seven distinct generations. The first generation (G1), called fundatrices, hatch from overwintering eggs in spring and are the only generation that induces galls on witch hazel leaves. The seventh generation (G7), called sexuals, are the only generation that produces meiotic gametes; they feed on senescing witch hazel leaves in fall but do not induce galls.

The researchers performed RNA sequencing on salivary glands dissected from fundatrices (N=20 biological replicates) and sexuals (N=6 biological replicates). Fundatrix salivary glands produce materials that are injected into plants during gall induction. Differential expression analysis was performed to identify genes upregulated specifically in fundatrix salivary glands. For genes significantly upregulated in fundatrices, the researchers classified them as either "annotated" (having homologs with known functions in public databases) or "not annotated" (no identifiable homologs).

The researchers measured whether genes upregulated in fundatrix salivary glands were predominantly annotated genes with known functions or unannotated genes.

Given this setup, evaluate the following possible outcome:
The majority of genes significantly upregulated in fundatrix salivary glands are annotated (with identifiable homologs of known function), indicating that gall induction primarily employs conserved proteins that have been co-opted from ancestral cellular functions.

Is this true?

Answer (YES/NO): NO